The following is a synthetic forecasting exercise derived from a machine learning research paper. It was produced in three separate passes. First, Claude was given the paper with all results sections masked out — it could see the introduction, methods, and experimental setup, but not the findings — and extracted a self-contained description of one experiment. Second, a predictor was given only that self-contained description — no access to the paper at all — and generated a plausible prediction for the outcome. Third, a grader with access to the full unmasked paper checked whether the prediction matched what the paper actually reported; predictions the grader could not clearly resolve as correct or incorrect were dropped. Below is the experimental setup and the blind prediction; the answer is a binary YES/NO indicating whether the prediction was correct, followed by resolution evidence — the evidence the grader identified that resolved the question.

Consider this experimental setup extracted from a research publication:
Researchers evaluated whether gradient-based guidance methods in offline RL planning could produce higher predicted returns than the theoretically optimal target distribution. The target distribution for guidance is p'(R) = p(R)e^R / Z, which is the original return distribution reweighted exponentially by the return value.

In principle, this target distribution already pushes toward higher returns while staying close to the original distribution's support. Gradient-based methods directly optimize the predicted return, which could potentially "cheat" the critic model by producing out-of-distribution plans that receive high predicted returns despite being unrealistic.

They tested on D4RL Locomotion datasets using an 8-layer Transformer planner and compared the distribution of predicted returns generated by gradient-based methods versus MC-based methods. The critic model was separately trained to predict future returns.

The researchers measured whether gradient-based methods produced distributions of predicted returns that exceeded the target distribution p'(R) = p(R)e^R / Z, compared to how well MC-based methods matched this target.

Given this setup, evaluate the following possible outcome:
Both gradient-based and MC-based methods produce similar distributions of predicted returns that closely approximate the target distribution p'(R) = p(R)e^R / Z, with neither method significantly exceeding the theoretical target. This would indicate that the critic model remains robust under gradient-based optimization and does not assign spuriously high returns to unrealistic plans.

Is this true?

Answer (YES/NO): NO